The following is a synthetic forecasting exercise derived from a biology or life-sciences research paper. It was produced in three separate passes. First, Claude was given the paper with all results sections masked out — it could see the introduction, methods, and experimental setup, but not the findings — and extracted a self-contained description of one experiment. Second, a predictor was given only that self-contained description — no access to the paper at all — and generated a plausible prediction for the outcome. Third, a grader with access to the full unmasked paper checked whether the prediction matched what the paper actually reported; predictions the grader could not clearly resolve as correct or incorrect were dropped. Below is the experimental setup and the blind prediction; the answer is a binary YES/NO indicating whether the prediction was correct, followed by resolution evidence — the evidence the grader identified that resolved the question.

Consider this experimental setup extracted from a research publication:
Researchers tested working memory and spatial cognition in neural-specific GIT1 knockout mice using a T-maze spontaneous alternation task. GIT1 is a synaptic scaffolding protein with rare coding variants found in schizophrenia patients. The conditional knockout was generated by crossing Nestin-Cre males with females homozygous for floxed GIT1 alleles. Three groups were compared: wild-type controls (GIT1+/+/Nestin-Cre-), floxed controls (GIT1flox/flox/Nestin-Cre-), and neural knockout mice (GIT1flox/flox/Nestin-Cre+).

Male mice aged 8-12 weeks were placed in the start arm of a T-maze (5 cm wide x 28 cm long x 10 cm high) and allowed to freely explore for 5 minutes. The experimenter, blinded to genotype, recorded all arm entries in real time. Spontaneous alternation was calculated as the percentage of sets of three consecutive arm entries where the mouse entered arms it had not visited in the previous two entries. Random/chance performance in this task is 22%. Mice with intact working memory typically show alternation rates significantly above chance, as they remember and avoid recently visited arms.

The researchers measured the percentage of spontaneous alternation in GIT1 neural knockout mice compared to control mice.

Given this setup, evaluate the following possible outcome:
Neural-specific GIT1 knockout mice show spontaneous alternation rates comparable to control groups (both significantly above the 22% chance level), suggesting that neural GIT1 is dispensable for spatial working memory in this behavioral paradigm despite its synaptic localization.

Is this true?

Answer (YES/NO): NO